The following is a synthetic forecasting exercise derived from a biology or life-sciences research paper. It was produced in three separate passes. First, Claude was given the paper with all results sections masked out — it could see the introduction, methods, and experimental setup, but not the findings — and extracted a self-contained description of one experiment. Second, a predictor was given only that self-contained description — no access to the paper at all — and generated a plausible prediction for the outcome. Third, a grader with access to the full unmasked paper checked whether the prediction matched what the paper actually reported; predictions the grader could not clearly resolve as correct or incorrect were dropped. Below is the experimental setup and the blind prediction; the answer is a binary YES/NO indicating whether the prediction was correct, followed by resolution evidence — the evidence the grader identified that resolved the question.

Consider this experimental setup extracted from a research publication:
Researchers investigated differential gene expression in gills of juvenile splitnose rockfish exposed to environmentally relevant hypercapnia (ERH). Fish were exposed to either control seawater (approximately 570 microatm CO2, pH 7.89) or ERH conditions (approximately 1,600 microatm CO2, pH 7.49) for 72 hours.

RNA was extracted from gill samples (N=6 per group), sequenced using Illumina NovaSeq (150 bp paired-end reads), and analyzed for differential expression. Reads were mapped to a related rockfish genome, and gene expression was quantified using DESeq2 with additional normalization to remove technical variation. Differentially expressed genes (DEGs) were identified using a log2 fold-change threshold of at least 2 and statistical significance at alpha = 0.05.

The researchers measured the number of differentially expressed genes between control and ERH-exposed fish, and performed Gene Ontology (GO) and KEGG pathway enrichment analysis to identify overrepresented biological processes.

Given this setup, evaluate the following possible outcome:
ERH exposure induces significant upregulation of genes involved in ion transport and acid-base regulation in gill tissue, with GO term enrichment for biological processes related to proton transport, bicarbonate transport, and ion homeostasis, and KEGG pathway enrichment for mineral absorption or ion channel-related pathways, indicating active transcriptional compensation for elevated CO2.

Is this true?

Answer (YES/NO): NO